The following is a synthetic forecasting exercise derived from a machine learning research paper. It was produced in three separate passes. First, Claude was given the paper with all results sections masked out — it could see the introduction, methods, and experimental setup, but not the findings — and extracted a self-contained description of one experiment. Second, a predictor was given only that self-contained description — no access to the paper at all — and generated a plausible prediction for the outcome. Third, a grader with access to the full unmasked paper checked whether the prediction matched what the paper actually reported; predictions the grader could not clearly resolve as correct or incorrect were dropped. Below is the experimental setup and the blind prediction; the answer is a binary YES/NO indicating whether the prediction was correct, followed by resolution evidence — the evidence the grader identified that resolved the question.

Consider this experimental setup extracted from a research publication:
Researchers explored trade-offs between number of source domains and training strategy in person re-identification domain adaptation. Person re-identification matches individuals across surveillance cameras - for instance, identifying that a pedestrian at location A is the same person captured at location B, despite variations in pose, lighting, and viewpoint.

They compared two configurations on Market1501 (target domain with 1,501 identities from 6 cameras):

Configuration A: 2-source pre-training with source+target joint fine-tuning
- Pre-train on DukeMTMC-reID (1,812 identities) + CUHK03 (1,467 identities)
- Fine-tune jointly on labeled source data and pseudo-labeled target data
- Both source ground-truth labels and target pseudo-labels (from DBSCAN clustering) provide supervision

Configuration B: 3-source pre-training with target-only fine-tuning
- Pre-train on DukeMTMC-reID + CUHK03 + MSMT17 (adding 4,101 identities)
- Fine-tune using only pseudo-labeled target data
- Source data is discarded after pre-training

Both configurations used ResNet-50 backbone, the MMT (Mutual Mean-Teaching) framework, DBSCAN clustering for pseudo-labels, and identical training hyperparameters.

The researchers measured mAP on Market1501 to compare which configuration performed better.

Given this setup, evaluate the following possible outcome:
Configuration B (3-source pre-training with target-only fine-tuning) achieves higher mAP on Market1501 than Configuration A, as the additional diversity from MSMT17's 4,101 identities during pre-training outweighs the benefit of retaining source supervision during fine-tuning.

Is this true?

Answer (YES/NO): NO